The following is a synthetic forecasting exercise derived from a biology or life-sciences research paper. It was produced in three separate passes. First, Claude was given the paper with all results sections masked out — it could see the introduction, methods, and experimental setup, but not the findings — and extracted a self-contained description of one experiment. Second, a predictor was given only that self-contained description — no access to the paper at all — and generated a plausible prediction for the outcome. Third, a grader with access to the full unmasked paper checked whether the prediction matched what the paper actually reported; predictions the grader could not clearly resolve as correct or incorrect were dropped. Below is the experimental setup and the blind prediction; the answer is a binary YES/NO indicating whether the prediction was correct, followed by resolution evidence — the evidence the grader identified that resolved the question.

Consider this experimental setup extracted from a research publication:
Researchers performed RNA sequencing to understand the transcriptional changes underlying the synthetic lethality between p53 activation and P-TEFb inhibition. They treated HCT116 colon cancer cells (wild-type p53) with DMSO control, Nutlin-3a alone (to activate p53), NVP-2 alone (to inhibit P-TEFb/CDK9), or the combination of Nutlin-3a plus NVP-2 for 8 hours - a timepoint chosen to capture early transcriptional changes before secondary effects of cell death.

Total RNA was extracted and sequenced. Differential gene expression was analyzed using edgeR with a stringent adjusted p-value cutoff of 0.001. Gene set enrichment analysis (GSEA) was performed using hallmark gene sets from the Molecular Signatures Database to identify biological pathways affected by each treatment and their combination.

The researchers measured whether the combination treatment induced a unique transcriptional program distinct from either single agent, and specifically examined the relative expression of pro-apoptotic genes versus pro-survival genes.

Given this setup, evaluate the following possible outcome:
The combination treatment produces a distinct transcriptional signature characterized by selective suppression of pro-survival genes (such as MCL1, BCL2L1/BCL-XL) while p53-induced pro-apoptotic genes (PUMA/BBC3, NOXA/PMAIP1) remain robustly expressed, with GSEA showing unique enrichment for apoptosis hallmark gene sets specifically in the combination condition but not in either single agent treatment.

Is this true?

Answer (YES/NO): NO